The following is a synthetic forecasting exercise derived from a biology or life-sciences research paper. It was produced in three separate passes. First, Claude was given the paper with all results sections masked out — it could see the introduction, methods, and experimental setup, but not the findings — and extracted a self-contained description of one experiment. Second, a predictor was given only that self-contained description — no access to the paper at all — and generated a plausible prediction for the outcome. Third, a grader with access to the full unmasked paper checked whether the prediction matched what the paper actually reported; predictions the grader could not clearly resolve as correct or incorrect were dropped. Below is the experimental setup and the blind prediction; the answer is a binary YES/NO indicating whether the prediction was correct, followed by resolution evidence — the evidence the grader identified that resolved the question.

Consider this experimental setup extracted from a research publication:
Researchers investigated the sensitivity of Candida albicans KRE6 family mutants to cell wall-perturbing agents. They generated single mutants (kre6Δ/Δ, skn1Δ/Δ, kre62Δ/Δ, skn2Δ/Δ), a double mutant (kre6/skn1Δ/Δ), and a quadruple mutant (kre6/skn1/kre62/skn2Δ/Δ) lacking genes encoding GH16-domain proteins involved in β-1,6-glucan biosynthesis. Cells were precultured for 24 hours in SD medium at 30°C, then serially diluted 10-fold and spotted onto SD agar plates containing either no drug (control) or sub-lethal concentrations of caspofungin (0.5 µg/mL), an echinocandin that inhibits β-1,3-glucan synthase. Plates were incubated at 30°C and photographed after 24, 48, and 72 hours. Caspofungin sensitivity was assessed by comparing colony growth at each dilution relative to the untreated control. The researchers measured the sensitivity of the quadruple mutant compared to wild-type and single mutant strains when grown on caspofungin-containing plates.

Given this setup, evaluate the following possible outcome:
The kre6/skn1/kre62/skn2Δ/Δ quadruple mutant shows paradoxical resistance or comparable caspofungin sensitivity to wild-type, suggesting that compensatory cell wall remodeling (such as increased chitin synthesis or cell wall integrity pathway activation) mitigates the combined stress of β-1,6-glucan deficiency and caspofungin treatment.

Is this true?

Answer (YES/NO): YES